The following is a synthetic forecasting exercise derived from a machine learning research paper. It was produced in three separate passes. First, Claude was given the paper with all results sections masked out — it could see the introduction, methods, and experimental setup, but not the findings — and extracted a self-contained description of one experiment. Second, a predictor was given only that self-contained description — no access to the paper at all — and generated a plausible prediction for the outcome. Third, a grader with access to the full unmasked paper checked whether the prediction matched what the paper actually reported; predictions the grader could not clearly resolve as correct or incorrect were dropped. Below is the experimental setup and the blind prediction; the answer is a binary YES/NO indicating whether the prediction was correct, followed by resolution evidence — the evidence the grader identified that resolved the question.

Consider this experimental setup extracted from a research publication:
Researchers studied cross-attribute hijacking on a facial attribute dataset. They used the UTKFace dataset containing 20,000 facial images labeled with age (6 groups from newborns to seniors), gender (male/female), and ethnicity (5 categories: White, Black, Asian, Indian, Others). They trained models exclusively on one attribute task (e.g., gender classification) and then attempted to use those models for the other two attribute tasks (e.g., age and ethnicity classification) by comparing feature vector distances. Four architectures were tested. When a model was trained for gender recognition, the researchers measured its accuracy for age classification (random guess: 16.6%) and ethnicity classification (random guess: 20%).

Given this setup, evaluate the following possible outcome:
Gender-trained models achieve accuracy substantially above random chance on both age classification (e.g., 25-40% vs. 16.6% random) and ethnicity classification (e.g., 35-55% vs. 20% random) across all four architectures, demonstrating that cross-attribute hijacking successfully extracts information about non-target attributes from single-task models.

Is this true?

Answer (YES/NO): NO